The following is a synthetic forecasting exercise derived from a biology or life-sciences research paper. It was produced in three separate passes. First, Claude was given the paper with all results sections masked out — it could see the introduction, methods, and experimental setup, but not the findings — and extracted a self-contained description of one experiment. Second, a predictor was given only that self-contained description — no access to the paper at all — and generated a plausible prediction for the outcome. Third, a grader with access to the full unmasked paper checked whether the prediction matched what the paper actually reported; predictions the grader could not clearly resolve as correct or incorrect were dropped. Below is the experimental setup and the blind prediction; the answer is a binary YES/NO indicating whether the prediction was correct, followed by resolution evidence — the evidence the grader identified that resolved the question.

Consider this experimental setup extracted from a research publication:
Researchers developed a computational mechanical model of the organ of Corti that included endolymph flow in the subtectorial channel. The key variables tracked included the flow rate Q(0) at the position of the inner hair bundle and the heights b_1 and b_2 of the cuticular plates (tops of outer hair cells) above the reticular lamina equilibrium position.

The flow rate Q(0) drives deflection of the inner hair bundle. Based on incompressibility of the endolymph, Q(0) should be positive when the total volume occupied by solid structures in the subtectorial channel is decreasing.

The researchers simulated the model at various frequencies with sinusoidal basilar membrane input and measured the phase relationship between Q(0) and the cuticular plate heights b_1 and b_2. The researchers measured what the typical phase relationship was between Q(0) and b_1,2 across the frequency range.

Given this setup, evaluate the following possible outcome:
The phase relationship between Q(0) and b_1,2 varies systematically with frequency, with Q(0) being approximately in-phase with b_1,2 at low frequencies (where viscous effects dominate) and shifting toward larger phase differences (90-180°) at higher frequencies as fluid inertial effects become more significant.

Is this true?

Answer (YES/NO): NO